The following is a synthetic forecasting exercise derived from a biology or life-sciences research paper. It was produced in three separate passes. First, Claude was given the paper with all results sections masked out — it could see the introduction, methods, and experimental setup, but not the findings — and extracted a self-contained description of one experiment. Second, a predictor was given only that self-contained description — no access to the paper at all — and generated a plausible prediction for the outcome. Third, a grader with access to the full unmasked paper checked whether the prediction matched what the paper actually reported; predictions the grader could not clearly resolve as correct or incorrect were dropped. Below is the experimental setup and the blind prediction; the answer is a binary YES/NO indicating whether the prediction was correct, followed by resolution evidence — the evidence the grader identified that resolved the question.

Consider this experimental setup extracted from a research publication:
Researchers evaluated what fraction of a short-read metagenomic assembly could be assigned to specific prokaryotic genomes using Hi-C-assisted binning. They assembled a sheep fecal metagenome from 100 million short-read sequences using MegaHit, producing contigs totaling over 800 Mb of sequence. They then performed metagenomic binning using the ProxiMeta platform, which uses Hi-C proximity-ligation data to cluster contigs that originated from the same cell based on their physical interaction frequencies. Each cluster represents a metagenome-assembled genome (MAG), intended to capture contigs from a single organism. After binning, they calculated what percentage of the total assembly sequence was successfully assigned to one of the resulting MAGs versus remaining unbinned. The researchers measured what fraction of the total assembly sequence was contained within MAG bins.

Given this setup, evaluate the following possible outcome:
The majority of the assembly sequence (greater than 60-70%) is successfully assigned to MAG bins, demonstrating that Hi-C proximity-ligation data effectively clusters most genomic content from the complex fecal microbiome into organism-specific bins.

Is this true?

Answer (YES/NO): NO